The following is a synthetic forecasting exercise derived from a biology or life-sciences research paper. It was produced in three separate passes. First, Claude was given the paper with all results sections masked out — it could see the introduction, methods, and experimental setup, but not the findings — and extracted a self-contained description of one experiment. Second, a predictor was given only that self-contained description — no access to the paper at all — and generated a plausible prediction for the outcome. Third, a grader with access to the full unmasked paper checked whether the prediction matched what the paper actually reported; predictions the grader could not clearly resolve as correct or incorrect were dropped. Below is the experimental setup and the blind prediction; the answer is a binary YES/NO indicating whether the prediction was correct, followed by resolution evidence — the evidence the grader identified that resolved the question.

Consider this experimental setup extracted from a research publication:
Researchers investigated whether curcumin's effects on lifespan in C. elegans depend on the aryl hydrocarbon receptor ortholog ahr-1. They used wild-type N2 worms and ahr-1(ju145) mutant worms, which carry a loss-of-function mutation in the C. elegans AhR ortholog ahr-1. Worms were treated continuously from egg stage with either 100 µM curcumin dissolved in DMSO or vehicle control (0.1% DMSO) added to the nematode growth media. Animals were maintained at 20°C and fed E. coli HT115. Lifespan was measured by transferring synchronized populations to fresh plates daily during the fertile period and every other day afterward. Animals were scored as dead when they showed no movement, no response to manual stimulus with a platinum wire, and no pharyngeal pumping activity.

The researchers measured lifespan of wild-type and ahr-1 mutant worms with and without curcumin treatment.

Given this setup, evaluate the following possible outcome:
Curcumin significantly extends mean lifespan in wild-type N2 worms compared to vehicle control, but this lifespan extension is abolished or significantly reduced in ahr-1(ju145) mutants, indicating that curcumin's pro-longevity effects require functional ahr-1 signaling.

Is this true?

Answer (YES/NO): YES